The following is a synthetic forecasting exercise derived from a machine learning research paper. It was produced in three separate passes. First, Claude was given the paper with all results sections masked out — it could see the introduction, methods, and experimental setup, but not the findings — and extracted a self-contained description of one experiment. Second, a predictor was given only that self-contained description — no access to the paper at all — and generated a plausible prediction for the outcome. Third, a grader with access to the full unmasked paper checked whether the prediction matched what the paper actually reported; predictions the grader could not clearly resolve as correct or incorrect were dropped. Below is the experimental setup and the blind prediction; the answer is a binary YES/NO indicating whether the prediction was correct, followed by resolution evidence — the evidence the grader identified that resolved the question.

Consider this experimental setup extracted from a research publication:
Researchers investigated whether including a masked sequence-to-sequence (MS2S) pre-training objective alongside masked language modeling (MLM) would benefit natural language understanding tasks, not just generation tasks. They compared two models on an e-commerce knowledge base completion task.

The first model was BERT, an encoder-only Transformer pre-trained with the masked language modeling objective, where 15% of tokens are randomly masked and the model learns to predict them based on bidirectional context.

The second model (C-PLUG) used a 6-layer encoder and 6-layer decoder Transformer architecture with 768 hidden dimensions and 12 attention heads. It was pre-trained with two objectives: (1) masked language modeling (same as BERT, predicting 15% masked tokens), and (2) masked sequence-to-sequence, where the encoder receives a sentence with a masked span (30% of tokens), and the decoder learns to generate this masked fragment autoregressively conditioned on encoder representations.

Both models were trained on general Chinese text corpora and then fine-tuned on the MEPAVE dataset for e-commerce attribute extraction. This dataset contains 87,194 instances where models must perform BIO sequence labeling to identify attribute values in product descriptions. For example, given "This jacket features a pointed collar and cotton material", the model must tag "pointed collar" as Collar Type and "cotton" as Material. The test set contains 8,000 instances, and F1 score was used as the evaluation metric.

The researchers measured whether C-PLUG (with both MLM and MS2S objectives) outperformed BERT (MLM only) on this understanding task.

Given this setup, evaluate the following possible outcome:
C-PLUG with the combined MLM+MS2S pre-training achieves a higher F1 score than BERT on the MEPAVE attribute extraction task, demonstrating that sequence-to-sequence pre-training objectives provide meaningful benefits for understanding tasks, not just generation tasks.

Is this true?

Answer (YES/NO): YES